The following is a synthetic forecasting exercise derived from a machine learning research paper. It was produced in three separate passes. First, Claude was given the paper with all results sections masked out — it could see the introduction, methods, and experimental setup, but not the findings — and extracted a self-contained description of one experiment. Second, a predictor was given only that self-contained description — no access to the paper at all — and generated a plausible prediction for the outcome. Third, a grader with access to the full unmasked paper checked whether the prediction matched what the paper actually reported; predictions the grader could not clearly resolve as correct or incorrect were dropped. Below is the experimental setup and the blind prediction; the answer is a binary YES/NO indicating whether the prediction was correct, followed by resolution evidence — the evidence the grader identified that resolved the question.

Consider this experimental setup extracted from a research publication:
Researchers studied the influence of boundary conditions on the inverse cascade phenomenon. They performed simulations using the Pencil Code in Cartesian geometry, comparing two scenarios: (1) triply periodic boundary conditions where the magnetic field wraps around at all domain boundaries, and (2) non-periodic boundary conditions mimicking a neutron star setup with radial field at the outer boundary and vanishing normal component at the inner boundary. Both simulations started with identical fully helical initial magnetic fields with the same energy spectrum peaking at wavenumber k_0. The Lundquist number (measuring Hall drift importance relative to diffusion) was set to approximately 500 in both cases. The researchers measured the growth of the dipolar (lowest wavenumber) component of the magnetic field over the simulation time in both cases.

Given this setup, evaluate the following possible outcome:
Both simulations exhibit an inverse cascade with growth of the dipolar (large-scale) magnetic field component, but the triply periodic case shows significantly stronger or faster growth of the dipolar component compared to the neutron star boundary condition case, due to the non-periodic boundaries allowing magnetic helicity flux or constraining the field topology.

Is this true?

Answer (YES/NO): NO